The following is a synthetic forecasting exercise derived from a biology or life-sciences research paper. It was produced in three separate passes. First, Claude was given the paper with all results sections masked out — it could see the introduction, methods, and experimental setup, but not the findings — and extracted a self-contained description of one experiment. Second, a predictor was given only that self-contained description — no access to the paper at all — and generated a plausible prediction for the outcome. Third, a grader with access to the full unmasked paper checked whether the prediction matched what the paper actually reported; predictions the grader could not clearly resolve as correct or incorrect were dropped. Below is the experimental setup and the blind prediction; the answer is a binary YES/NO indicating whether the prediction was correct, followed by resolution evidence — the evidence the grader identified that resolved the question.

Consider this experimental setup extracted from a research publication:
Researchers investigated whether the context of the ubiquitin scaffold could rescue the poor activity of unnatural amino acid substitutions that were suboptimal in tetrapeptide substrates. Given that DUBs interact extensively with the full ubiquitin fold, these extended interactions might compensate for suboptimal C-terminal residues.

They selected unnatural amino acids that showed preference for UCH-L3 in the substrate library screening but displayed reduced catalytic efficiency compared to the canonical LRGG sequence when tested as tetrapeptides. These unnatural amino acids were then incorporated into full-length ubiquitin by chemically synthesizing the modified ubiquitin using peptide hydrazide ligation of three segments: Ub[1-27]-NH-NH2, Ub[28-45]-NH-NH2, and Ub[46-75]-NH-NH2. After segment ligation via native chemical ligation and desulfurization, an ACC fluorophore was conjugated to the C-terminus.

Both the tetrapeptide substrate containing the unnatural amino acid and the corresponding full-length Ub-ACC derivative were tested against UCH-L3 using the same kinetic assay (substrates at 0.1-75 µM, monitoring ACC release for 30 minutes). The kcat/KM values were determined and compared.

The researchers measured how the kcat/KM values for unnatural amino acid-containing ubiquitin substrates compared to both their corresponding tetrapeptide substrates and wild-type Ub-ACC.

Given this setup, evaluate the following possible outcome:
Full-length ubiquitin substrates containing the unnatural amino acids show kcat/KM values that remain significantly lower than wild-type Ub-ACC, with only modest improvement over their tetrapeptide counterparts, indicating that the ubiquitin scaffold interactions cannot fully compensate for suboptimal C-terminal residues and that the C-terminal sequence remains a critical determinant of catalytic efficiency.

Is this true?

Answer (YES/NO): NO